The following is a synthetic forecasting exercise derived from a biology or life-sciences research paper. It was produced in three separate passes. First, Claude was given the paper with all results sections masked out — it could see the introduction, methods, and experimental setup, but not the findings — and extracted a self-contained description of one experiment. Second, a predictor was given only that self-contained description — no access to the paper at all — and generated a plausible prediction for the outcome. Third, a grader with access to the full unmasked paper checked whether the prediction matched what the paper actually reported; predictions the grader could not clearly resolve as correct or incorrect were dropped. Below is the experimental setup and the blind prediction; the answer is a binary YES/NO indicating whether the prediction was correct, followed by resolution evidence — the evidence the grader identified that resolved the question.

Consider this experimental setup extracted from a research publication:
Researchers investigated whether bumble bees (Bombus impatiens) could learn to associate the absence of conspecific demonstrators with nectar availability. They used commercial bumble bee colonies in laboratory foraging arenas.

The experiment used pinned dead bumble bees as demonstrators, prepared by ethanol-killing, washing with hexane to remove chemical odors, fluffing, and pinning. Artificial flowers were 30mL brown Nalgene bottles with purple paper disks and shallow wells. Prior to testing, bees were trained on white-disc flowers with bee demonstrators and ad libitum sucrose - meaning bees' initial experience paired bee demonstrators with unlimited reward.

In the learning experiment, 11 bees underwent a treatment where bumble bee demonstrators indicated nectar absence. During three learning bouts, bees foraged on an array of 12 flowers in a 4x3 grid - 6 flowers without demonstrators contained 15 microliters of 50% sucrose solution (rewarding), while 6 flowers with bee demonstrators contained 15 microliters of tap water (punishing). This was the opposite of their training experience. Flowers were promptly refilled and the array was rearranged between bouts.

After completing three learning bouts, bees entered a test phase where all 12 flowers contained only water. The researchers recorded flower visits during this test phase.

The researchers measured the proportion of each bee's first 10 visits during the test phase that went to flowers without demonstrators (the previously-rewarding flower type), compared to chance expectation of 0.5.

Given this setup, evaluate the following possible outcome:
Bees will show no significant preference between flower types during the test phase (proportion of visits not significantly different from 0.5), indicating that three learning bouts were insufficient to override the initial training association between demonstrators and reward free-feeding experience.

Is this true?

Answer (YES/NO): NO